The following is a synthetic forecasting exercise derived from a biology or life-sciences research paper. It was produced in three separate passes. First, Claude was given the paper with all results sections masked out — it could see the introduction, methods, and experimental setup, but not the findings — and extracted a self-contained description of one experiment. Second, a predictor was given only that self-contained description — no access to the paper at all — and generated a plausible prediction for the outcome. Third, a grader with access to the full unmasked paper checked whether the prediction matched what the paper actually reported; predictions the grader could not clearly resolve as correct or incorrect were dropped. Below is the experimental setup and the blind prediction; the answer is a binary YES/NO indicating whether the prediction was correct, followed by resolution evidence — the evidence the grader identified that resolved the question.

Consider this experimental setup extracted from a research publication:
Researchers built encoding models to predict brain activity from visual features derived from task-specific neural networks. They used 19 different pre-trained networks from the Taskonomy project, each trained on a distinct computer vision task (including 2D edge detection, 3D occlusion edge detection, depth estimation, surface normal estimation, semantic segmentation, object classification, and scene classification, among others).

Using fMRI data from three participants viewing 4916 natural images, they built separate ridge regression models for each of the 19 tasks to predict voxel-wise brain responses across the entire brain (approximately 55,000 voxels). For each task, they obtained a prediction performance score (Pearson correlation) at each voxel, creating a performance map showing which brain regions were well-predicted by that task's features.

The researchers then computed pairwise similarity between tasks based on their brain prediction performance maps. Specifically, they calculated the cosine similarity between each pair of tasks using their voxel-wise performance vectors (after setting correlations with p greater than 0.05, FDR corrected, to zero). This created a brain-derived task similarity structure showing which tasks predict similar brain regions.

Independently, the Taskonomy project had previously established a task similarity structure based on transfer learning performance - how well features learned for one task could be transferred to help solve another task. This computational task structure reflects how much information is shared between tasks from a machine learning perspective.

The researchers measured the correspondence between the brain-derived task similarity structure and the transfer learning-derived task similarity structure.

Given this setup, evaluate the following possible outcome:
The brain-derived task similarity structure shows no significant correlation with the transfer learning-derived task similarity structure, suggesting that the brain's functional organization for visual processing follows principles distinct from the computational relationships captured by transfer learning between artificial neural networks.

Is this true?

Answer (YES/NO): NO